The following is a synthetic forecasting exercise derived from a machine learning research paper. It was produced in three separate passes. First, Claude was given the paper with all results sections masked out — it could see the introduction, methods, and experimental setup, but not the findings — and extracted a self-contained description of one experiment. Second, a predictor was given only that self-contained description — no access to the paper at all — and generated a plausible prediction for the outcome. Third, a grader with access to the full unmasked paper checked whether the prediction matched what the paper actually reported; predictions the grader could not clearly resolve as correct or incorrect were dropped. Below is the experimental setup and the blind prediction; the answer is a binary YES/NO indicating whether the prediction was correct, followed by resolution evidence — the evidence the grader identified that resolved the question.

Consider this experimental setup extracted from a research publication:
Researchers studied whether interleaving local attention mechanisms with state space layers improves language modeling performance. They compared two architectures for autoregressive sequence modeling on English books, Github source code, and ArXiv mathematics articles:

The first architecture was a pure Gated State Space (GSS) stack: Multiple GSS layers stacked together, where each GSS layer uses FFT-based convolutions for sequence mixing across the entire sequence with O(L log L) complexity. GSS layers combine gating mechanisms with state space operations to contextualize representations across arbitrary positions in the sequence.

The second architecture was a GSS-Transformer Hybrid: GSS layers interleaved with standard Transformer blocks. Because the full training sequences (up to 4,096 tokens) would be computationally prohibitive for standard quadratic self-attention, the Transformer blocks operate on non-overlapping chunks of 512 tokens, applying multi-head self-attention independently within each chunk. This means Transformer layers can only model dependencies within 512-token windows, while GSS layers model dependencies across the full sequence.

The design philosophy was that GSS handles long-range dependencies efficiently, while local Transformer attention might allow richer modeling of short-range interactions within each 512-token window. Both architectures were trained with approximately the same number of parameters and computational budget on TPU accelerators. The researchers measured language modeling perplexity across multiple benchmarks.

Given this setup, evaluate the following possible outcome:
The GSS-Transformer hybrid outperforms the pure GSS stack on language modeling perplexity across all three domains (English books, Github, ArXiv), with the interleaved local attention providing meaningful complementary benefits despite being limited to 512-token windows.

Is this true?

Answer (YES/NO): YES